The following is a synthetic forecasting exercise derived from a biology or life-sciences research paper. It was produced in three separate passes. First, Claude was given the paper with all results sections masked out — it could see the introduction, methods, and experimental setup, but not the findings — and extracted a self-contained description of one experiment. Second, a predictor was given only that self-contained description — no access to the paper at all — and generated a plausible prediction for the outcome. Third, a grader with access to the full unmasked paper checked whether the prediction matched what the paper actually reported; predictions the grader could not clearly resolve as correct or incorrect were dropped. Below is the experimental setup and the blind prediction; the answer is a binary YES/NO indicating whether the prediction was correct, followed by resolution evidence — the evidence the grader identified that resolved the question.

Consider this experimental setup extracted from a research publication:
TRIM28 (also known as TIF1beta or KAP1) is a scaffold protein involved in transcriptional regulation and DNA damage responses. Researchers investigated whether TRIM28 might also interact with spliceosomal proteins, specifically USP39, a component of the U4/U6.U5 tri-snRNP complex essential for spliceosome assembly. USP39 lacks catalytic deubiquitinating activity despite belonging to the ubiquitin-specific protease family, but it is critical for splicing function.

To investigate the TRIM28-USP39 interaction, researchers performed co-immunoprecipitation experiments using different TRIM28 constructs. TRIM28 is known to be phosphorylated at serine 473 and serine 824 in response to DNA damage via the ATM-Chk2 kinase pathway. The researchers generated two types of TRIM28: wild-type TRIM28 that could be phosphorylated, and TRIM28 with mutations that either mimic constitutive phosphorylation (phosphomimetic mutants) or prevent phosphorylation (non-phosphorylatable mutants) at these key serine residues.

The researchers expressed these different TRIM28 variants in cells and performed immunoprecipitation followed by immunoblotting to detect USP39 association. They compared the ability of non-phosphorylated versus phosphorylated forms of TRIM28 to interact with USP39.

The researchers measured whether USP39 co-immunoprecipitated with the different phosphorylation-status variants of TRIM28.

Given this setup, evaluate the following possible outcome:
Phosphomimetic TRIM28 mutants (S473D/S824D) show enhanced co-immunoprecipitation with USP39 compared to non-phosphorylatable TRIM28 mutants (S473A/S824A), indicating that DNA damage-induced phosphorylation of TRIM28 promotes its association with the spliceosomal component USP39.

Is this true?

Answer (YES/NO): NO